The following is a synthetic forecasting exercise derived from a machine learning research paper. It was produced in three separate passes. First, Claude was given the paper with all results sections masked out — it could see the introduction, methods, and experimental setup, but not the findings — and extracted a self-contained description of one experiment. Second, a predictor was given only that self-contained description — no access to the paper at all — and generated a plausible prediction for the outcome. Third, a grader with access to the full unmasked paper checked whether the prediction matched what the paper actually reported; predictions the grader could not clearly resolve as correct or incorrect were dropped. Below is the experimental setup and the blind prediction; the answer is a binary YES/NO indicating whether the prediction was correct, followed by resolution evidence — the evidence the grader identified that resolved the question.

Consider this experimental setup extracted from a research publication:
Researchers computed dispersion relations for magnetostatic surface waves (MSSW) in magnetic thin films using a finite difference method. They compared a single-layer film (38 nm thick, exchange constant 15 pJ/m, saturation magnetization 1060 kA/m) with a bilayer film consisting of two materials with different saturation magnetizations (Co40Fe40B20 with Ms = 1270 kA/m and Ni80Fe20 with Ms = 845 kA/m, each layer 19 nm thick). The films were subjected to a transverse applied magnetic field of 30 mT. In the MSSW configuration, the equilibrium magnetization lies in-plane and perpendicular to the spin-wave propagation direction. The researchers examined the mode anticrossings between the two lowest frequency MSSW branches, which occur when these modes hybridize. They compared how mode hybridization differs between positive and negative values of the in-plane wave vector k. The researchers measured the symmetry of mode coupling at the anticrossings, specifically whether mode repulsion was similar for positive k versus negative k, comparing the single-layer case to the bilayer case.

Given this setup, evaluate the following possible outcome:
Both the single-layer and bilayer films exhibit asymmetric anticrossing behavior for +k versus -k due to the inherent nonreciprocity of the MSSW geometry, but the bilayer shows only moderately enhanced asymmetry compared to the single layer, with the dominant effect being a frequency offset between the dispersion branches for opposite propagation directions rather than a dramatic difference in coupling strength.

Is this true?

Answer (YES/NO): NO